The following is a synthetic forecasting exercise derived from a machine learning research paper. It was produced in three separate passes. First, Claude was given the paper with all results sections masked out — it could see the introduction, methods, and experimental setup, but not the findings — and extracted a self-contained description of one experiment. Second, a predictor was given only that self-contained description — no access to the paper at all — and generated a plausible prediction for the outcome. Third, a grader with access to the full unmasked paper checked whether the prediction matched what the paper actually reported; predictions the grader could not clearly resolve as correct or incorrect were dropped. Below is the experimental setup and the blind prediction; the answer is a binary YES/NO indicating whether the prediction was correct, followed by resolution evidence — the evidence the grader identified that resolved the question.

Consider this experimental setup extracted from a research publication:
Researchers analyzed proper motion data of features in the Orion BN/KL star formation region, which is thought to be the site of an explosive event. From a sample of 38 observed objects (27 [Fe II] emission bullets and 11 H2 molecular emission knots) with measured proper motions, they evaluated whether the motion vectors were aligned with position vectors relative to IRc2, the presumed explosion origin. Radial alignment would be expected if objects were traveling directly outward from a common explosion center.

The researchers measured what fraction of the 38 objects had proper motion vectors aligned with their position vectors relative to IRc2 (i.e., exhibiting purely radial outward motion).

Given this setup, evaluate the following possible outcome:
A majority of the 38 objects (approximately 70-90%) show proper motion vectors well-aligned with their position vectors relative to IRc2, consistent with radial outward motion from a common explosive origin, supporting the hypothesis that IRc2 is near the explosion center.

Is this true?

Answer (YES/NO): NO